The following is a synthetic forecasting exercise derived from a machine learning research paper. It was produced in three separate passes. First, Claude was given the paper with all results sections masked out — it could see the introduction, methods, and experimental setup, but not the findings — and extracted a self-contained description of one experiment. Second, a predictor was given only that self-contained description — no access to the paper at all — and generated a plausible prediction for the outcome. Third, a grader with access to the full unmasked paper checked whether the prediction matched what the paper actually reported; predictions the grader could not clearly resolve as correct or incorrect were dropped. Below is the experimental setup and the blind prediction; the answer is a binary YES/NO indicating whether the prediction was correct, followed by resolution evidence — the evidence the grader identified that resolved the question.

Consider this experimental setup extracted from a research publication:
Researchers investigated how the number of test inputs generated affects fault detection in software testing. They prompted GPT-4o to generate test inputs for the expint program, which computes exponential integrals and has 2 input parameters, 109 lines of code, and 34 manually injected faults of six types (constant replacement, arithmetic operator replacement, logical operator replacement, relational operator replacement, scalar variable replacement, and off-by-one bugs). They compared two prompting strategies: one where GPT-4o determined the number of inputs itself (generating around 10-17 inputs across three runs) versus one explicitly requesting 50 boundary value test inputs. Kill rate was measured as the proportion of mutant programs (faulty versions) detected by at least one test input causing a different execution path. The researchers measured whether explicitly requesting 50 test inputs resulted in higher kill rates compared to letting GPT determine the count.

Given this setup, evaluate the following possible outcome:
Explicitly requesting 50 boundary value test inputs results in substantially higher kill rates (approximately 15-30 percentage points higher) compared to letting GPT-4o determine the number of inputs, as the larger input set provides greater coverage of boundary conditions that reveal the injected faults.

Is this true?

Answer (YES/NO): NO